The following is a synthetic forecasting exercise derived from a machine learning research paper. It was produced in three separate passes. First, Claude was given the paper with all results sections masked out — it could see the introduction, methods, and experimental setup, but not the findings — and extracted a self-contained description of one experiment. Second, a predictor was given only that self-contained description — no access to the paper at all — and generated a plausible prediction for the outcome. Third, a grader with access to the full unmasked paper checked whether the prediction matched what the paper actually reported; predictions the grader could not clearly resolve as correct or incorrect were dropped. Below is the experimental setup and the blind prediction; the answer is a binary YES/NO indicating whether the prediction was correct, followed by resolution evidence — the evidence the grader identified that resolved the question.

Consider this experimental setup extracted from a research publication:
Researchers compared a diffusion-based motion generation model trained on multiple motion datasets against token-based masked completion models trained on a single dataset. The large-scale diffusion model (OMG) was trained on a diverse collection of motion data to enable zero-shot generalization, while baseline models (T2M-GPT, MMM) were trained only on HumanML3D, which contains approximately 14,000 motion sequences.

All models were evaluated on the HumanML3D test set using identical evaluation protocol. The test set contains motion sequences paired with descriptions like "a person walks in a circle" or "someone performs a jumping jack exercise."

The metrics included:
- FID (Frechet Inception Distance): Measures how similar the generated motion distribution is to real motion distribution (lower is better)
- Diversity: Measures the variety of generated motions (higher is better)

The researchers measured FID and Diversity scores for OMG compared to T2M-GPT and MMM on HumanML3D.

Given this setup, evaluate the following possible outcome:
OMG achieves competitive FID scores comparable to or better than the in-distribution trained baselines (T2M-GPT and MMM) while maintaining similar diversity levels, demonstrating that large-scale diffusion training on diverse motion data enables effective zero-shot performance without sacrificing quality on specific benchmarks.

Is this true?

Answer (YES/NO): NO